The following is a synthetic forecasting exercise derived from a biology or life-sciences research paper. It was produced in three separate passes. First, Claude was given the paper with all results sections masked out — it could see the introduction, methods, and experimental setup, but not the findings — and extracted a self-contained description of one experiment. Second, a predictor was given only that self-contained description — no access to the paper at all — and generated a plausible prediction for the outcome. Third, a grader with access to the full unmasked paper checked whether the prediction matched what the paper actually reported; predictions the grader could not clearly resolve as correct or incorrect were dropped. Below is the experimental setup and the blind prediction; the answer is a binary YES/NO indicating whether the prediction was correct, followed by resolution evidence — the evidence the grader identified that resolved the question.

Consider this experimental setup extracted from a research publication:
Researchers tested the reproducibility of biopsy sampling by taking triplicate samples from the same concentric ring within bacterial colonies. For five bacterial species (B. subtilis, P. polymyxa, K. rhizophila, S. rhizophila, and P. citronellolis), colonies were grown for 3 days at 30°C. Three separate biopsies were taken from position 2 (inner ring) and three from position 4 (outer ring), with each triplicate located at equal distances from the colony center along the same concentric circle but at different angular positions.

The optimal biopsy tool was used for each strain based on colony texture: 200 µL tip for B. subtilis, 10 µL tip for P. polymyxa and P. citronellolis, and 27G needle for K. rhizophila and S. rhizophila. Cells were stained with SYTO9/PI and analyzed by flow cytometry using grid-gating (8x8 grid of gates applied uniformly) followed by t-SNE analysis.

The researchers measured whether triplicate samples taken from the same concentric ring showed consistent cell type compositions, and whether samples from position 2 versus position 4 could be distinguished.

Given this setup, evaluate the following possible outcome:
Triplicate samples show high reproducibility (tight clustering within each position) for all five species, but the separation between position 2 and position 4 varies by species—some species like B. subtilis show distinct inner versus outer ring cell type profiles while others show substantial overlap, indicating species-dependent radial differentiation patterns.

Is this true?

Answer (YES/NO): YES